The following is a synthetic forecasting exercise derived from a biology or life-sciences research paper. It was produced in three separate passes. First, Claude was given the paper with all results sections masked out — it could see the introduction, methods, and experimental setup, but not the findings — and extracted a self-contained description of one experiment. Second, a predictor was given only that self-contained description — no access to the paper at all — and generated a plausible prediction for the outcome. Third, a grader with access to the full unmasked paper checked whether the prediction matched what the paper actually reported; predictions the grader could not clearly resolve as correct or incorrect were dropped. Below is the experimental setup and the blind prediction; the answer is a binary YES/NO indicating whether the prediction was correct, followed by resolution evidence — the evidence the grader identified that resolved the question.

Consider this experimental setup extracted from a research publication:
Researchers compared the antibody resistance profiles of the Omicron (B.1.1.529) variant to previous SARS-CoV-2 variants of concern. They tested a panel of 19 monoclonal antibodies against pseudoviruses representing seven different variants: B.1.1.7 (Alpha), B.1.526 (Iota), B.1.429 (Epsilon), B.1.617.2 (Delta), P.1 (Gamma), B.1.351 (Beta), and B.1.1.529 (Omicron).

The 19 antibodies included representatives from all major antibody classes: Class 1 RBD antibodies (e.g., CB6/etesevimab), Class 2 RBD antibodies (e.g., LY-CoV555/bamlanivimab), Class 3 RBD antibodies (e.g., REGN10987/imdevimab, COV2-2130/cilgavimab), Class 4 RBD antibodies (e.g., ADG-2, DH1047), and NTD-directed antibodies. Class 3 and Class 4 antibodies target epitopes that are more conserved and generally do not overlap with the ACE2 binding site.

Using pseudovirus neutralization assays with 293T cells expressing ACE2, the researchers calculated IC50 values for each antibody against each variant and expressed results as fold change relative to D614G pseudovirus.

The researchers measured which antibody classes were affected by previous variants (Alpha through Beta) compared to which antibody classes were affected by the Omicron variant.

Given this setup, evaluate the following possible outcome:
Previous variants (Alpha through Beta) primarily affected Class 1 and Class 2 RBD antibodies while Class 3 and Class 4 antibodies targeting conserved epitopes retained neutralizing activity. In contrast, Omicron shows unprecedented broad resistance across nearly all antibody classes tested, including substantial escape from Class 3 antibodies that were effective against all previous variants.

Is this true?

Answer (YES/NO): YES